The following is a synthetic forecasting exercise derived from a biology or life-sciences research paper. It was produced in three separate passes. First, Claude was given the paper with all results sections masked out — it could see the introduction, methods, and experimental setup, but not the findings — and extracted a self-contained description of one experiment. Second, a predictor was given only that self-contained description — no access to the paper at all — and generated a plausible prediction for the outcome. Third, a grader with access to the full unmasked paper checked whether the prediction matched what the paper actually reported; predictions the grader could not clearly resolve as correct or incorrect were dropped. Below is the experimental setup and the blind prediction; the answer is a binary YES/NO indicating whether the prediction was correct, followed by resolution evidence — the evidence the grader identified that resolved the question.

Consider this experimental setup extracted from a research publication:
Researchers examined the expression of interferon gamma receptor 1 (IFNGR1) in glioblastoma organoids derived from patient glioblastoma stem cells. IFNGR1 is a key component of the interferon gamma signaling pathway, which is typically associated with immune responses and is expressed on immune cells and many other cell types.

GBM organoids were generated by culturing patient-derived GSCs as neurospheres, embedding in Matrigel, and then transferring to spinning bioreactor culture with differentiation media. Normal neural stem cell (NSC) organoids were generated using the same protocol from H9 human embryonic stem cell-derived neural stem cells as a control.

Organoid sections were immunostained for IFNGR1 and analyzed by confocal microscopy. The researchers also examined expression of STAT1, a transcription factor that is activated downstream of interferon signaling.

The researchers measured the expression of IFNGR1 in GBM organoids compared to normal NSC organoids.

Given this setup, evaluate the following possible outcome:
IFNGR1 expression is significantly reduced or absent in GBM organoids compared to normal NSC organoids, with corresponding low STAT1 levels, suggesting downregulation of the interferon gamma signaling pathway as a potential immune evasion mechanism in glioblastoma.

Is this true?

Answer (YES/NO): NO